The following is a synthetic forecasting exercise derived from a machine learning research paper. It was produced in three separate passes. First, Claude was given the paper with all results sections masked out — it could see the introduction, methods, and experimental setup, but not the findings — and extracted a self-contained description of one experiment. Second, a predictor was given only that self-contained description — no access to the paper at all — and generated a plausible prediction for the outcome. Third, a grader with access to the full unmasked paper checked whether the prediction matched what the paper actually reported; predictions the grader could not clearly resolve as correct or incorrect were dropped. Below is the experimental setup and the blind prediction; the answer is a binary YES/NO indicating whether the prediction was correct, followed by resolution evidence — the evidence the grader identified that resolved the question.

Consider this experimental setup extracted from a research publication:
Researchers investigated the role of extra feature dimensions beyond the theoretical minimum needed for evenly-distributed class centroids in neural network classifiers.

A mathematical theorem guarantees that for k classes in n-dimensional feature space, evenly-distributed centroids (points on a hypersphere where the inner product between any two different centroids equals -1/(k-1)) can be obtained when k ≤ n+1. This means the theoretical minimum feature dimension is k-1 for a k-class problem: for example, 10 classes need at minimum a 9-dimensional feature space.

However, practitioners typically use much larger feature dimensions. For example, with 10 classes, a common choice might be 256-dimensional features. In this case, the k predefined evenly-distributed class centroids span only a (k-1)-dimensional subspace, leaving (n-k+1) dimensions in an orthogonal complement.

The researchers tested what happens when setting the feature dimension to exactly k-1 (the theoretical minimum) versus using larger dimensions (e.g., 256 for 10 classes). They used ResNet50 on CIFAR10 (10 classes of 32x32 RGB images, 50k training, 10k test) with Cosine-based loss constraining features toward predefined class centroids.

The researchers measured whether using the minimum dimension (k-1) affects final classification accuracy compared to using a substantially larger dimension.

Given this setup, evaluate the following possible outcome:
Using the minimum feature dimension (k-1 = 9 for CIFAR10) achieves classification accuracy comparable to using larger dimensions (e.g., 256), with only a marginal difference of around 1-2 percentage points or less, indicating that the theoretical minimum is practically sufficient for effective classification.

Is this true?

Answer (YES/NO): NO